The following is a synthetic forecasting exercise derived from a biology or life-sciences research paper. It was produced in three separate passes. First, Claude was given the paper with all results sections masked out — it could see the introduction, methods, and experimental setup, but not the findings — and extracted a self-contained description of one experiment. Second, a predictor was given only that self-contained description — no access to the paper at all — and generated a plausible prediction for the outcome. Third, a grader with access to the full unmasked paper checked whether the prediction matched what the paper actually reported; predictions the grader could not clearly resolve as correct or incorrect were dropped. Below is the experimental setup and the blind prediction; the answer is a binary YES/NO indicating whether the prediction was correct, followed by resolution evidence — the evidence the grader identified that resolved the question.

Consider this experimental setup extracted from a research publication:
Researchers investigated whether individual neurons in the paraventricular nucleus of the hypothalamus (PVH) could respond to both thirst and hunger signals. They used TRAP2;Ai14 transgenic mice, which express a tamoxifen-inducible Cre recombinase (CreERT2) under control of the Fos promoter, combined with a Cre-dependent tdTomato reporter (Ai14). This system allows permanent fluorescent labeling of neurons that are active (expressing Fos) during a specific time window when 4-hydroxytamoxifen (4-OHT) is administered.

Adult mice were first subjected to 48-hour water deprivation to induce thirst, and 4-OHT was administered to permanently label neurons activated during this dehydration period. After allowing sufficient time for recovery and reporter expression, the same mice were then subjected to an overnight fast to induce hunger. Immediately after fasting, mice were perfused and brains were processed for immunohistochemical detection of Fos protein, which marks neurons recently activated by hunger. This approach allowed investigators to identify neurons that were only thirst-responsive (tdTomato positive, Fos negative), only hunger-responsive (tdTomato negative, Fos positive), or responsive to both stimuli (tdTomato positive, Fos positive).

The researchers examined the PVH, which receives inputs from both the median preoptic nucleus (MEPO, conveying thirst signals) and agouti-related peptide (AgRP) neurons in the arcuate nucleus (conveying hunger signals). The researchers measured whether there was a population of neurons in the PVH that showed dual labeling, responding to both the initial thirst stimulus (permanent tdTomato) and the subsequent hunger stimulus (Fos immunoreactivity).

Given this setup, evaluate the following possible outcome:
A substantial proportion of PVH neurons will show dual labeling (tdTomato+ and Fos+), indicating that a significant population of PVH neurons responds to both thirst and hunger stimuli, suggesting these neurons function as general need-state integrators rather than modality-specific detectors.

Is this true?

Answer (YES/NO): YES